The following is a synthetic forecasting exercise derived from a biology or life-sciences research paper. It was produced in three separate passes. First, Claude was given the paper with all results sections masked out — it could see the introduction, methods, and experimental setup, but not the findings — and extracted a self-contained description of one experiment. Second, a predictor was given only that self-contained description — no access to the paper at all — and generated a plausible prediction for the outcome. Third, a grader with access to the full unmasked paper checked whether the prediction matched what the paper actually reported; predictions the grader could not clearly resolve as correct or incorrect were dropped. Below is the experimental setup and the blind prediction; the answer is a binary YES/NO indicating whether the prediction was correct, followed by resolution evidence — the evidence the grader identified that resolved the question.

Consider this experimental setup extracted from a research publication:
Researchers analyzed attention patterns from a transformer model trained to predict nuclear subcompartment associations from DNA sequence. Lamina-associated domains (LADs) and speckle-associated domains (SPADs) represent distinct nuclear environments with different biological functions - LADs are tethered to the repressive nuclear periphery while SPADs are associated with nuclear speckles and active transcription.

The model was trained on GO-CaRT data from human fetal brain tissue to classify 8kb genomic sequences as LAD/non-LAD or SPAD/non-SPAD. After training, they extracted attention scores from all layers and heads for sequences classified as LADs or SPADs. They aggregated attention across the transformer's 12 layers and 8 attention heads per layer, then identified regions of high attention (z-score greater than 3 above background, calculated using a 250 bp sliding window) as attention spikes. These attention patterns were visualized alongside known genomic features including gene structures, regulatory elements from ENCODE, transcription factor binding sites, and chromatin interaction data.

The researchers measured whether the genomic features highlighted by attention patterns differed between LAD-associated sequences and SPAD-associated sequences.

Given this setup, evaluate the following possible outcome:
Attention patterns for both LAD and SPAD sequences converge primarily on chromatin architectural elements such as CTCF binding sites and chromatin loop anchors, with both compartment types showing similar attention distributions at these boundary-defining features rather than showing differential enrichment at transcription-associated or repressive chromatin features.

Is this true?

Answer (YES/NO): NO